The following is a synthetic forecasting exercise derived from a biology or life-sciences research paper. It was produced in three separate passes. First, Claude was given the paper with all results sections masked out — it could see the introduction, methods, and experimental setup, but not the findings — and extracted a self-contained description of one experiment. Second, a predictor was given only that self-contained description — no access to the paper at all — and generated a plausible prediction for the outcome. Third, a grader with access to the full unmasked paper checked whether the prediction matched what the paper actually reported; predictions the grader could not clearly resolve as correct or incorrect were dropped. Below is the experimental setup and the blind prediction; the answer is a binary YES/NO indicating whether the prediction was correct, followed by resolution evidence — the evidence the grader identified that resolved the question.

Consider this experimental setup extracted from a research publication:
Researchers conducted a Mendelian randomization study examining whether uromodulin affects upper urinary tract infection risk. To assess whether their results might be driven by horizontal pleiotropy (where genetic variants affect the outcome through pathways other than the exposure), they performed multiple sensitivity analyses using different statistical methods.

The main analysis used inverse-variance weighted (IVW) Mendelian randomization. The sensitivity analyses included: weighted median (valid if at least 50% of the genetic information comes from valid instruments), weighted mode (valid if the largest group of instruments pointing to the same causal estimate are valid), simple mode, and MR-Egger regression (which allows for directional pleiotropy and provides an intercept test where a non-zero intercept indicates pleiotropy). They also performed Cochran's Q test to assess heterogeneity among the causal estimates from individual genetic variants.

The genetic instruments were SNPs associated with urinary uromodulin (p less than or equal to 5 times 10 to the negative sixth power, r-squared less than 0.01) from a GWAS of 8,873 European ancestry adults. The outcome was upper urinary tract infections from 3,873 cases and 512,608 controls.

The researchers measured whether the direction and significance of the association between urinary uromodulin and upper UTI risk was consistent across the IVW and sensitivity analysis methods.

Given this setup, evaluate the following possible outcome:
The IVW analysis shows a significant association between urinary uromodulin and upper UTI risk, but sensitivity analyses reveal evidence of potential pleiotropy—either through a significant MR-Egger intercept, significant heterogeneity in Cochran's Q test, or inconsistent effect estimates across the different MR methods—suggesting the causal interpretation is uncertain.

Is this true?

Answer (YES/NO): NO